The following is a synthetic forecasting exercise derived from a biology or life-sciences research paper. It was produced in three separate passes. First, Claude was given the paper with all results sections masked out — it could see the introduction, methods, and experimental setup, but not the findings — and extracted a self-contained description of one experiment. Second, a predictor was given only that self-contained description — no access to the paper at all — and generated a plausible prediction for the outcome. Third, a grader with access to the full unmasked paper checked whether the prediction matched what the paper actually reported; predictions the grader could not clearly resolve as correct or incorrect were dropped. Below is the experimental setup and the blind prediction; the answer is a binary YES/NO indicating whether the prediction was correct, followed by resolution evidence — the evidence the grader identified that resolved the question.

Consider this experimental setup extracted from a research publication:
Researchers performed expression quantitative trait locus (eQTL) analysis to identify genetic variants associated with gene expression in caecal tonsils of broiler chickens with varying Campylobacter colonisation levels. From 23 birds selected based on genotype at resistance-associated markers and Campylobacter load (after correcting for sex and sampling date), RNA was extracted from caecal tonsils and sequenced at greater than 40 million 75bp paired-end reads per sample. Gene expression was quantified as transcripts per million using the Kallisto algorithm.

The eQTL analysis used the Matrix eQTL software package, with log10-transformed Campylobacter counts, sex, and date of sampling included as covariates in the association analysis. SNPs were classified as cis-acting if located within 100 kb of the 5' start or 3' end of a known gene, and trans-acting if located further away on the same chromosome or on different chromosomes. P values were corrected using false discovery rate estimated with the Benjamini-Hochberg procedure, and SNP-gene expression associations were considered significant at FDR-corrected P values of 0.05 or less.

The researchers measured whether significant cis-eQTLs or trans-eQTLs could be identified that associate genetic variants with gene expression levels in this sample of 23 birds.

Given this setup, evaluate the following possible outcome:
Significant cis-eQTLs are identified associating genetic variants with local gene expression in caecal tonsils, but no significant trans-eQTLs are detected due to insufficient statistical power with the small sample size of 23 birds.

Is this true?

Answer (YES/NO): NO